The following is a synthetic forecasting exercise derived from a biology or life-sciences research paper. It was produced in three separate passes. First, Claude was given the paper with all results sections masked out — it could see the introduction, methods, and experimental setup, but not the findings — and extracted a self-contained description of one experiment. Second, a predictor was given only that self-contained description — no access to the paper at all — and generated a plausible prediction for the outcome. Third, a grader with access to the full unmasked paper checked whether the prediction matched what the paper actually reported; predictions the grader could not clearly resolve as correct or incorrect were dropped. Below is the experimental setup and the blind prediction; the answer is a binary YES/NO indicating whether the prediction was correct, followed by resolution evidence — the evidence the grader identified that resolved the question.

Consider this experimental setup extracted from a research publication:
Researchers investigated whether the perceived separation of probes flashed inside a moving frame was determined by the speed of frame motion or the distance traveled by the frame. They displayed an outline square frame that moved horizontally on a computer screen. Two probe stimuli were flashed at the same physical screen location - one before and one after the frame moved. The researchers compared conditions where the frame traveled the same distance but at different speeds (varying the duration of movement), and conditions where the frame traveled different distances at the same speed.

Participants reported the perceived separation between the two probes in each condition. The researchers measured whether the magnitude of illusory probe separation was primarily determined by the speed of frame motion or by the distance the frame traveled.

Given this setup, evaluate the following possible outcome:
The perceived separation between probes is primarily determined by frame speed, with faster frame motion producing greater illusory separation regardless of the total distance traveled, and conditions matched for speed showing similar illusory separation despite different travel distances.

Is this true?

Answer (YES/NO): NO